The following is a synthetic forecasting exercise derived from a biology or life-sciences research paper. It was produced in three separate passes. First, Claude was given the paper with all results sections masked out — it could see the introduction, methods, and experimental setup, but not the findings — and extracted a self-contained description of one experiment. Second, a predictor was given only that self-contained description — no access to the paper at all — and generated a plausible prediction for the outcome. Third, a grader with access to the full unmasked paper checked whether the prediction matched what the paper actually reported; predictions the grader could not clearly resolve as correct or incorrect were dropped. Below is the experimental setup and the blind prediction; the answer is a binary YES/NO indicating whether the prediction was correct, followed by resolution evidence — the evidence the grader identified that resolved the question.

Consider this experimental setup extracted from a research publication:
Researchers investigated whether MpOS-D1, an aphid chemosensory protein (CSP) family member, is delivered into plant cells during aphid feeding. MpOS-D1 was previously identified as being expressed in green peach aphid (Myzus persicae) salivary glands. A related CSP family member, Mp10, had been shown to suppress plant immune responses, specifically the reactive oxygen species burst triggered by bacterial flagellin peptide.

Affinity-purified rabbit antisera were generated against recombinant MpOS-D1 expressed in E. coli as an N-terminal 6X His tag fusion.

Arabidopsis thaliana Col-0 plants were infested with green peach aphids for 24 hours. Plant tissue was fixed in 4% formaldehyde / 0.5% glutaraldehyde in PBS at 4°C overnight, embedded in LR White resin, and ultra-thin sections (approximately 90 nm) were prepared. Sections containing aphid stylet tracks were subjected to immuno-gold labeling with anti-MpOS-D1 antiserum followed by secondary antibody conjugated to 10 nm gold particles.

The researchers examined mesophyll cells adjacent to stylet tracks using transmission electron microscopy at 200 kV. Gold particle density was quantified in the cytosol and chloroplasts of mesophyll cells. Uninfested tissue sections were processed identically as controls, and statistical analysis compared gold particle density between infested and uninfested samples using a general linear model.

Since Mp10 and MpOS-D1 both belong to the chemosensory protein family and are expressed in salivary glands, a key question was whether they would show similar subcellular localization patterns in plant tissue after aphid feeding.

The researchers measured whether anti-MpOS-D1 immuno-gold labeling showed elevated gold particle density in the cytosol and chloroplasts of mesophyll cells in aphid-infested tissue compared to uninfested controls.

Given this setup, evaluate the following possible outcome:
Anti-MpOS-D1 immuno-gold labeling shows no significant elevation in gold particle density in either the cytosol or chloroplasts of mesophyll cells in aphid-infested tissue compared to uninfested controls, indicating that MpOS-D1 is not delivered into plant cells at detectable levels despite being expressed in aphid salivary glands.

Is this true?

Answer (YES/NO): YES